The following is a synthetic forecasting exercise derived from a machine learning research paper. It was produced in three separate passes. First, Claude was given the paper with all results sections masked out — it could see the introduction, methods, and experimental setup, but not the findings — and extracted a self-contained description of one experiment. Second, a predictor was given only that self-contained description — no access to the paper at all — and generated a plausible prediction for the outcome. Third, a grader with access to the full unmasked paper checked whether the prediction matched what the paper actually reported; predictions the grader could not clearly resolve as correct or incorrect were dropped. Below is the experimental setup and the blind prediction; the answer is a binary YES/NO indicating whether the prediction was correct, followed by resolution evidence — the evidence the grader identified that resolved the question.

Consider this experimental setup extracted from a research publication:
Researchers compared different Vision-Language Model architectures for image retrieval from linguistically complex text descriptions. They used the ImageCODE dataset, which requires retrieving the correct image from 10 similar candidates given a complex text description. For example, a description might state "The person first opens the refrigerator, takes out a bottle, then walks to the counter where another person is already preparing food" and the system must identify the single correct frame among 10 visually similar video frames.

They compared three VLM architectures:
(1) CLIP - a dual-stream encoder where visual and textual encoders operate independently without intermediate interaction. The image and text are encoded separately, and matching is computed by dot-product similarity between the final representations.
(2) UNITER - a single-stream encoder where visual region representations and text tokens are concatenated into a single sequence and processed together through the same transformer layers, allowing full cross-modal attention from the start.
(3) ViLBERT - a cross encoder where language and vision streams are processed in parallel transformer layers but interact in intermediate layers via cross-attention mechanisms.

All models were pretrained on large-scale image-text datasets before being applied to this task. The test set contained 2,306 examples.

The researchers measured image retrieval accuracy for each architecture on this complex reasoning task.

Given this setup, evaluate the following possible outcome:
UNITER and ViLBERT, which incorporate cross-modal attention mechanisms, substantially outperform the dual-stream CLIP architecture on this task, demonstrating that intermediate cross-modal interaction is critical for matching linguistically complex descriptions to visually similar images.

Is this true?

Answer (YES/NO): NO